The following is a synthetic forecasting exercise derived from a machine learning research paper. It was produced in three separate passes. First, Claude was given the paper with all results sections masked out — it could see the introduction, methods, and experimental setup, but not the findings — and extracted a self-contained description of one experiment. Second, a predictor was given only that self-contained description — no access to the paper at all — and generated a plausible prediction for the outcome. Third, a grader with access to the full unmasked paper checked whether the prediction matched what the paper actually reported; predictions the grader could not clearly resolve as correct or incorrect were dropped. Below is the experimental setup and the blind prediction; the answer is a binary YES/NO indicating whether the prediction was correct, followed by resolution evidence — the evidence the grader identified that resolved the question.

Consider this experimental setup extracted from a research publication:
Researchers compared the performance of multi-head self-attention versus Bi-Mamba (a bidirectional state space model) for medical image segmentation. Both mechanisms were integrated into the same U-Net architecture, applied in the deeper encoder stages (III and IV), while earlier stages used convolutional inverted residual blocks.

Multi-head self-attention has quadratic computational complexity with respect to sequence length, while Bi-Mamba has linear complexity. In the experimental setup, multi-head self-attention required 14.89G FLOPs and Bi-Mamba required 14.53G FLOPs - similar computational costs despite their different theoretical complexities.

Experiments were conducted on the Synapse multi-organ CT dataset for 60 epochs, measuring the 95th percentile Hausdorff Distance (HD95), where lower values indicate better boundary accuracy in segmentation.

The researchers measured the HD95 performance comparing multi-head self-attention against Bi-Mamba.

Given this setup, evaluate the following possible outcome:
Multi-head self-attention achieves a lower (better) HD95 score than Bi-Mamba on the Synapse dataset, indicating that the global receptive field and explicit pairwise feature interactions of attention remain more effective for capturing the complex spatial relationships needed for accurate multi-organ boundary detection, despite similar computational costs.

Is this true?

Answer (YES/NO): NO